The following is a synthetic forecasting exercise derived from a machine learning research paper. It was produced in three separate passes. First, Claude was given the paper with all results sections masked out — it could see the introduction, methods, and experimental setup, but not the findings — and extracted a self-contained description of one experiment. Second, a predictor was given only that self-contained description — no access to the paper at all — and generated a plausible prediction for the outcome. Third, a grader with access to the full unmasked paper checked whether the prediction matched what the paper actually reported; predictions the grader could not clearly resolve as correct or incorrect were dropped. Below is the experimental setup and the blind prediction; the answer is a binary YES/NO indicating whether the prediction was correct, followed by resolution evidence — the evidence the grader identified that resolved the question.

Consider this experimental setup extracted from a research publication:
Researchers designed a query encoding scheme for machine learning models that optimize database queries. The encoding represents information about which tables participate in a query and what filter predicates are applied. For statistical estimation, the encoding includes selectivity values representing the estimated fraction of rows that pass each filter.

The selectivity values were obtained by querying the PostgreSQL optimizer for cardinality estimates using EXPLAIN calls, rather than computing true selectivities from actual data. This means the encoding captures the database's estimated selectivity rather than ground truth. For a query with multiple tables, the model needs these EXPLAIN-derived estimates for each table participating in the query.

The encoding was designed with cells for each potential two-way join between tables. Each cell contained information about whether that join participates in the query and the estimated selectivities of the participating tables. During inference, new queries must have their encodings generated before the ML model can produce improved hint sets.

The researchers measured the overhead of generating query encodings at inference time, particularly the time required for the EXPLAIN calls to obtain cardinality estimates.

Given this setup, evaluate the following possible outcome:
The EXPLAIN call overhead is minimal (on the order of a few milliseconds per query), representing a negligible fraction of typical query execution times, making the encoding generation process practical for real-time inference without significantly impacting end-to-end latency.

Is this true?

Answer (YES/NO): NO